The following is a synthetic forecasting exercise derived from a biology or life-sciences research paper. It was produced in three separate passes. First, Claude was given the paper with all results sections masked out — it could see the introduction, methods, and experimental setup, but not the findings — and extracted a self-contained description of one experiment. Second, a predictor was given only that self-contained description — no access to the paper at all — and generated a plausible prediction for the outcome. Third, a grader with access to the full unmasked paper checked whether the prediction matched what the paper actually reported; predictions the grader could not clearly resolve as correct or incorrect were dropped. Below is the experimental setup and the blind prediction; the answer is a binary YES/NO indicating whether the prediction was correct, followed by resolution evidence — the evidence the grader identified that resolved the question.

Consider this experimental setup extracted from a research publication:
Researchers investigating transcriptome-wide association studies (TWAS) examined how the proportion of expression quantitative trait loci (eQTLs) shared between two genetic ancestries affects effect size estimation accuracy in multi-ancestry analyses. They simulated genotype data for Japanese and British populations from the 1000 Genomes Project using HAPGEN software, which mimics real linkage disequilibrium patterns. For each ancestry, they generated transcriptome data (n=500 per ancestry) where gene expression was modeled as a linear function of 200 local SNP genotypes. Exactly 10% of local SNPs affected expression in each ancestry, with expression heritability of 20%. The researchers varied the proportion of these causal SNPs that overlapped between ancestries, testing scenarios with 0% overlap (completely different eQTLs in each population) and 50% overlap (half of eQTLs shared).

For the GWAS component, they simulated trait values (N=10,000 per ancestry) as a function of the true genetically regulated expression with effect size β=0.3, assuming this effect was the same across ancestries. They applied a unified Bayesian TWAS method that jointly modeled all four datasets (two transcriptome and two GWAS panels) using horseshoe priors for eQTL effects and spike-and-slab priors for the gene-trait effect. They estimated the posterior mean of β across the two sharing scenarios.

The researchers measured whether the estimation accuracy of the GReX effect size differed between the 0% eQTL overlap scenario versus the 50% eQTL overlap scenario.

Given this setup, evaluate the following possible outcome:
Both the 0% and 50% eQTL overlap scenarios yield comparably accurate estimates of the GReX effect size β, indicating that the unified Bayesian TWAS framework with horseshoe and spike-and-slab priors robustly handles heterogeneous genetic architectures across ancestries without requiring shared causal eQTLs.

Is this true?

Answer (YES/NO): YES